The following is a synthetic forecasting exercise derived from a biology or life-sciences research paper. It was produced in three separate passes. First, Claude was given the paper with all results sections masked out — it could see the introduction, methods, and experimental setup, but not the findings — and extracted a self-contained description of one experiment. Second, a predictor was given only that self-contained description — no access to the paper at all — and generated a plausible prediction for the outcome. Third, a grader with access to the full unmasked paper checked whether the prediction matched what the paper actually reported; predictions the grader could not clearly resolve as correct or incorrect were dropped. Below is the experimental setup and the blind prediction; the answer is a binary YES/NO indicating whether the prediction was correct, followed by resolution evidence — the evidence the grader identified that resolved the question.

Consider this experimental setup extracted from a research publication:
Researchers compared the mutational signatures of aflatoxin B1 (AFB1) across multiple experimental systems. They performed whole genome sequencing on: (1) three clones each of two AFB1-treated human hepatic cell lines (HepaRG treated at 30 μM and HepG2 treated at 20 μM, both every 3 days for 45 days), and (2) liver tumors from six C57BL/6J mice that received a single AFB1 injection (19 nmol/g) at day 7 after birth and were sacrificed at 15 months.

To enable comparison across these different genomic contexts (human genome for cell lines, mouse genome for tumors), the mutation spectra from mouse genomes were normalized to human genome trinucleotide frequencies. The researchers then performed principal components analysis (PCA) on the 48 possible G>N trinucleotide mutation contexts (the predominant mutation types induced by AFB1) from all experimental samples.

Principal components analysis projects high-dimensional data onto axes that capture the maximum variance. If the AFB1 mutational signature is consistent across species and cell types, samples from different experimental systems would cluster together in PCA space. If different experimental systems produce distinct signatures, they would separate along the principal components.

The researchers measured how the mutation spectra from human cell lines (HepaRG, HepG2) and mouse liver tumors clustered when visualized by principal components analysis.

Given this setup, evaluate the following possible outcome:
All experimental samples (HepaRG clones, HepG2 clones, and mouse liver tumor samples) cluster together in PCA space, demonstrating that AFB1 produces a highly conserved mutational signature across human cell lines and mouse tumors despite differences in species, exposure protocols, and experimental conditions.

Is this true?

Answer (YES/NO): NO